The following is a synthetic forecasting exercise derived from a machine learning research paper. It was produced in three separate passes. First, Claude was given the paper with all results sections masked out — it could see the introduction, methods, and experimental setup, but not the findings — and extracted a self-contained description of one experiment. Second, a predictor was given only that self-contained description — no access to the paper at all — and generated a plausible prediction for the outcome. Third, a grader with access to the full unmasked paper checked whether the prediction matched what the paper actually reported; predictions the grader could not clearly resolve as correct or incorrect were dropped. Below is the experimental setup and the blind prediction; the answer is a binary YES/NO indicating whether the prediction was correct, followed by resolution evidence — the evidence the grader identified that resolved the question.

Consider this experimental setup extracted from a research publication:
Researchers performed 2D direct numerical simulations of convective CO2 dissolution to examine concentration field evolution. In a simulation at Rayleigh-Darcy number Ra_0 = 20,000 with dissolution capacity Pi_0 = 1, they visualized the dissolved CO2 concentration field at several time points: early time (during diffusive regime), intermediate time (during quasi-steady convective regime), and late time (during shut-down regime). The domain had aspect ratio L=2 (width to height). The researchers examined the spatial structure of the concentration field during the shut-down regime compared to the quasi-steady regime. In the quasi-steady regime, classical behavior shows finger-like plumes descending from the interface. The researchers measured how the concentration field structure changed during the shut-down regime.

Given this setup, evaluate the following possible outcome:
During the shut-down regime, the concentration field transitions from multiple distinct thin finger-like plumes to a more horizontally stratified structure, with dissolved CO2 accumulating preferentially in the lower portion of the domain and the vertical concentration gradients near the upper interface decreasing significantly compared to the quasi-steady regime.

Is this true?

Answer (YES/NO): NO